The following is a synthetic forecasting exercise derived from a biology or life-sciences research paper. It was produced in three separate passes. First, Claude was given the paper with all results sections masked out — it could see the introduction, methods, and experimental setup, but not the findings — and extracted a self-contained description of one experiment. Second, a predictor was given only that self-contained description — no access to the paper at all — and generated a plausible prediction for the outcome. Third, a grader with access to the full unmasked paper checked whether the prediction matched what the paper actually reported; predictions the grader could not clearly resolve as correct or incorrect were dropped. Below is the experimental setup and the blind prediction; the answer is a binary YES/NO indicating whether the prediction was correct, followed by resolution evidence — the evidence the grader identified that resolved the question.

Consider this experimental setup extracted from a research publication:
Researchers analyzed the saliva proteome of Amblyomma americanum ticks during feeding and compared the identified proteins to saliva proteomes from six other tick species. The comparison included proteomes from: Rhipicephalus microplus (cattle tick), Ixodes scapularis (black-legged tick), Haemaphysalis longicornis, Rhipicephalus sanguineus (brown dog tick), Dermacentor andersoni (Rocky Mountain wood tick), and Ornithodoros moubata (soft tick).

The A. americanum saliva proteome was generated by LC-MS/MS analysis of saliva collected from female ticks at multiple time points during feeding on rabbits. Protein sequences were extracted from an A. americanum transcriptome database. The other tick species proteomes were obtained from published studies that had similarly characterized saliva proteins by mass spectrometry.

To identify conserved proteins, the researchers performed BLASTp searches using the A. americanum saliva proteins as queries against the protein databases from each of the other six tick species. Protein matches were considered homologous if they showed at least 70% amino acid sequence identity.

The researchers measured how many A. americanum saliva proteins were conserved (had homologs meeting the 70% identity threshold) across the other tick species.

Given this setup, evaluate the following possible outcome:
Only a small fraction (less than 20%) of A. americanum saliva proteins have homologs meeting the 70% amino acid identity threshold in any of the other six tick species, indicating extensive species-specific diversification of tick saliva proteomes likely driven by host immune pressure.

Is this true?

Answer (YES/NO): NO